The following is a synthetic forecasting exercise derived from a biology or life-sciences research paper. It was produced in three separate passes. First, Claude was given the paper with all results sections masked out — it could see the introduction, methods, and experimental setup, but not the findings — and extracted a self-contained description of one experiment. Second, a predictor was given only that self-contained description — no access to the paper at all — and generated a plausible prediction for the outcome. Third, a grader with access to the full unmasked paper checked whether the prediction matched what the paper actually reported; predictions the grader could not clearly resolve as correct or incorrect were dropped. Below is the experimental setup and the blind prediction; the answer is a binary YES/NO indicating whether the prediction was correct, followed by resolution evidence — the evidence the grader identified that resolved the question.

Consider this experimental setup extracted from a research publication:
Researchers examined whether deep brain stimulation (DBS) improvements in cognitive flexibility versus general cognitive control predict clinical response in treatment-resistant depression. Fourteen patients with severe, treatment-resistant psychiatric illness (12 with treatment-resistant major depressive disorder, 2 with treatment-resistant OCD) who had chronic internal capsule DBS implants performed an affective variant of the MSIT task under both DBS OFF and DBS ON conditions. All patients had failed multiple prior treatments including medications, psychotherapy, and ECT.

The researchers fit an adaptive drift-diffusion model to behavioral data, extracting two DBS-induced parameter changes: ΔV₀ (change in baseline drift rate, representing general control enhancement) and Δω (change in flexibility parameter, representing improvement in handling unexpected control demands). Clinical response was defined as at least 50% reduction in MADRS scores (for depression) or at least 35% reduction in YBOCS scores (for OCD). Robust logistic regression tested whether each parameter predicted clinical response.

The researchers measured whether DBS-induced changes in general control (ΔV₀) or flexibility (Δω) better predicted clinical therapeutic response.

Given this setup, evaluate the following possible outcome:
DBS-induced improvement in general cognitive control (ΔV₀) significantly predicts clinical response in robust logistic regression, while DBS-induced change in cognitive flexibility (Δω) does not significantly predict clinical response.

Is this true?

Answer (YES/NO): NO